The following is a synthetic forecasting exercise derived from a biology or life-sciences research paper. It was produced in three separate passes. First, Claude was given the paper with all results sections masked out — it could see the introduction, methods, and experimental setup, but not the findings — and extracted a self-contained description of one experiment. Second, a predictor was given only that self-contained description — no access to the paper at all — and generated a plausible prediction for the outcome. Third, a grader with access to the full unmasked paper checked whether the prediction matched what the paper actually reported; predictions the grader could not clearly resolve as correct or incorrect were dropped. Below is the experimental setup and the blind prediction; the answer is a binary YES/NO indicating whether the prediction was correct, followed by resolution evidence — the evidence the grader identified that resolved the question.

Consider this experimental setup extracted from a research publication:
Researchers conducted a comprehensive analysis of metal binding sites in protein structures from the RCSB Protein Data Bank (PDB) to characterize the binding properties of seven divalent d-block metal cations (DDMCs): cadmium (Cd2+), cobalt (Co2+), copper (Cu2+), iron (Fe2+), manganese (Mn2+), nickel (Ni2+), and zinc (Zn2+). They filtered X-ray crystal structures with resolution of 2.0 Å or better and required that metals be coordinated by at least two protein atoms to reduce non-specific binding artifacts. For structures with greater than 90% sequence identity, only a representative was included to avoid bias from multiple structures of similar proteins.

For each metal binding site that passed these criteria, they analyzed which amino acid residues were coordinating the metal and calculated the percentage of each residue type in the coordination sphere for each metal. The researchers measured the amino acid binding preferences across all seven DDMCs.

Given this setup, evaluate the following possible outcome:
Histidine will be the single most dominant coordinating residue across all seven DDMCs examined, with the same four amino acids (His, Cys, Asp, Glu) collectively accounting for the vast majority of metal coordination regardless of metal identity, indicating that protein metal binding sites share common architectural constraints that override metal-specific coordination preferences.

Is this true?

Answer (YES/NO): NO